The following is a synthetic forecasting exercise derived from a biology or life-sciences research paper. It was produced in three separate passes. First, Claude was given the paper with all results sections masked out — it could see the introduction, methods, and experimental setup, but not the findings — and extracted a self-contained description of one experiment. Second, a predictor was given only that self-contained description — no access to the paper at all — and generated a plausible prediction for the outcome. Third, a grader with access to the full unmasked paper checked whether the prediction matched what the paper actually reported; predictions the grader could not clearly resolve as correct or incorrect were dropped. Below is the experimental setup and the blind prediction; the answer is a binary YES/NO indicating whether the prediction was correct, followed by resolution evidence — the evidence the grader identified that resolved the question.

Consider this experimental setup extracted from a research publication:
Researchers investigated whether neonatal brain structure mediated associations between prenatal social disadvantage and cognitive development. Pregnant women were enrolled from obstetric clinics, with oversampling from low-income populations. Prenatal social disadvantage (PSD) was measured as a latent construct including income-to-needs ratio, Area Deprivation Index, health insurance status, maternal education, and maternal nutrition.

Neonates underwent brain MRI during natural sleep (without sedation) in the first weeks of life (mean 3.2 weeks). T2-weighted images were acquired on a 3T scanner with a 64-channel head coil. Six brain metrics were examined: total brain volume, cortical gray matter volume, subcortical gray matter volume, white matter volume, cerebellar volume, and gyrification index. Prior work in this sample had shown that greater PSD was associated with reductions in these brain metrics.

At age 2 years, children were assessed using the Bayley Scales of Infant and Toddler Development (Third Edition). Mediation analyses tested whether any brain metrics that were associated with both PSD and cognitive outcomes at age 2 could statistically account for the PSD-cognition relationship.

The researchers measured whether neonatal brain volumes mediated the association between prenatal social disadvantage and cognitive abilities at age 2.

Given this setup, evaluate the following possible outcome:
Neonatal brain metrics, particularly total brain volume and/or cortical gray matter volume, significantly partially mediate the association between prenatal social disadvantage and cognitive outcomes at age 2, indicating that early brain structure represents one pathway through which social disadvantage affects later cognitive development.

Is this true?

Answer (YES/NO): NO